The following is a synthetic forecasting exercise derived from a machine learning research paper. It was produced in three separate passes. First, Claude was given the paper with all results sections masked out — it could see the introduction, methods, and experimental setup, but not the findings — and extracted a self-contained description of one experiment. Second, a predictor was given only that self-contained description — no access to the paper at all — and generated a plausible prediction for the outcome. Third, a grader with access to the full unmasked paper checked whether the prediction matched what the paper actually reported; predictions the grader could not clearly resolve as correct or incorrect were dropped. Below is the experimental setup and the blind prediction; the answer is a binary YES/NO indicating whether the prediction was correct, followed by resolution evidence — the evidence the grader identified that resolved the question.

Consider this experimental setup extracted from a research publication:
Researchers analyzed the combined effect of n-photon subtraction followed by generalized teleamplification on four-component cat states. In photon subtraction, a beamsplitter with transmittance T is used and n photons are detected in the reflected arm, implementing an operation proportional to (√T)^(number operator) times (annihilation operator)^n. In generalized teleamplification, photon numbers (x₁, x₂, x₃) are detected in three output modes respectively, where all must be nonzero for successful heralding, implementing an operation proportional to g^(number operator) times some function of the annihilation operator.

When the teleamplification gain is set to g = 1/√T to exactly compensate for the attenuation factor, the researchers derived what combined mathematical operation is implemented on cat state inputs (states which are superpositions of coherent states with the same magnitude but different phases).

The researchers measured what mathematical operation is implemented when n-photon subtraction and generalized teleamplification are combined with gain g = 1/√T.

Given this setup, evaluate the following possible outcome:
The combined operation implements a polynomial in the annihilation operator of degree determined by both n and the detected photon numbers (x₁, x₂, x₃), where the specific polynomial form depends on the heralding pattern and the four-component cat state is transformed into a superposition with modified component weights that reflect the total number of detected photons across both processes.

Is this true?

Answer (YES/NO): YES